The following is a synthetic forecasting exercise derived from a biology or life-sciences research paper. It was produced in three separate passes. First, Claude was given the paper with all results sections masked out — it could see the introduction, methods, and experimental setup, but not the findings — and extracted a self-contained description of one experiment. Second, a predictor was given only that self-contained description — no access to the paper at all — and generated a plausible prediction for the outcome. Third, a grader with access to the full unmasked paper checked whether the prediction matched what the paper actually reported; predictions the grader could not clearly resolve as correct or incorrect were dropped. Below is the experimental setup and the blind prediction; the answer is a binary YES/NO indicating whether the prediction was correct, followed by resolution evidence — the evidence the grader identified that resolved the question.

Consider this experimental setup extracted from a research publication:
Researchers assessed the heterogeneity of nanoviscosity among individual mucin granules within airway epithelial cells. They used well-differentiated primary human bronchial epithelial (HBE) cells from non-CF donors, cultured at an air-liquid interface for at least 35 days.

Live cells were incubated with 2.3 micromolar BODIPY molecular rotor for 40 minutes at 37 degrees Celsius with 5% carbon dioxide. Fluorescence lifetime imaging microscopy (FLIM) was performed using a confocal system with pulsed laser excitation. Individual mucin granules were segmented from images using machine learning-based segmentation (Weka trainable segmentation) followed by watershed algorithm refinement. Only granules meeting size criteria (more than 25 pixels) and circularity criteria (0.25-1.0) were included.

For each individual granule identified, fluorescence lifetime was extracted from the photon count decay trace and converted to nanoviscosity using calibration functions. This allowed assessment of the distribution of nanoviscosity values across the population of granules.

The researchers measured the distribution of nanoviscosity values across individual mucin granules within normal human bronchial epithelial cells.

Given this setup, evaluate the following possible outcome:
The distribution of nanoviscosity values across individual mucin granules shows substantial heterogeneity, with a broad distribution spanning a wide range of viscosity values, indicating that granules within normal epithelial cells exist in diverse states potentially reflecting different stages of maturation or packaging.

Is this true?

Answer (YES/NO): NO